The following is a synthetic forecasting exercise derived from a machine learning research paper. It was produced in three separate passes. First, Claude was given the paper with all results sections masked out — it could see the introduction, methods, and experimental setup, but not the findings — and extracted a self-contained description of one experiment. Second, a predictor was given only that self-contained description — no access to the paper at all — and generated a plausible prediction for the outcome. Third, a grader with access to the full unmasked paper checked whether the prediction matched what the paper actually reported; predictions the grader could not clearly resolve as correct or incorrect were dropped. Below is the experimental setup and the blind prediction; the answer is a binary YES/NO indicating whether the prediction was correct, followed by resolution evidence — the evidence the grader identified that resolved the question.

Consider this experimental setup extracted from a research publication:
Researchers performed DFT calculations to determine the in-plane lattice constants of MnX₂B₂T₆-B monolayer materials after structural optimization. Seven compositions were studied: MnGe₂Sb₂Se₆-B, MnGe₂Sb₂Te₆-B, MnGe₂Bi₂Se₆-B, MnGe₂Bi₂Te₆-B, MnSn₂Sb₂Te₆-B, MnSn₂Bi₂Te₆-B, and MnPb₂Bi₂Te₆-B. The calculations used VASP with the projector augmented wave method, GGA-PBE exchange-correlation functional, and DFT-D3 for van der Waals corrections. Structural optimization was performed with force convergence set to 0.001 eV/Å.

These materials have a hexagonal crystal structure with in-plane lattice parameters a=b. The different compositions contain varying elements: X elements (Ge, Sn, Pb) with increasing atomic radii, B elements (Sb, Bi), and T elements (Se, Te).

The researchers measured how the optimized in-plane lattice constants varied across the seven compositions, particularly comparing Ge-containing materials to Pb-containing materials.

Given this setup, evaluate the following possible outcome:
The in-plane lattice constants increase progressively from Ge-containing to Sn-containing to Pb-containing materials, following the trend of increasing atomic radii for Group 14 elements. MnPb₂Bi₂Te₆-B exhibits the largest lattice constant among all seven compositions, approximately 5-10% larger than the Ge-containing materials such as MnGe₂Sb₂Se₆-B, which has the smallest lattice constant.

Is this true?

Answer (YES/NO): YES